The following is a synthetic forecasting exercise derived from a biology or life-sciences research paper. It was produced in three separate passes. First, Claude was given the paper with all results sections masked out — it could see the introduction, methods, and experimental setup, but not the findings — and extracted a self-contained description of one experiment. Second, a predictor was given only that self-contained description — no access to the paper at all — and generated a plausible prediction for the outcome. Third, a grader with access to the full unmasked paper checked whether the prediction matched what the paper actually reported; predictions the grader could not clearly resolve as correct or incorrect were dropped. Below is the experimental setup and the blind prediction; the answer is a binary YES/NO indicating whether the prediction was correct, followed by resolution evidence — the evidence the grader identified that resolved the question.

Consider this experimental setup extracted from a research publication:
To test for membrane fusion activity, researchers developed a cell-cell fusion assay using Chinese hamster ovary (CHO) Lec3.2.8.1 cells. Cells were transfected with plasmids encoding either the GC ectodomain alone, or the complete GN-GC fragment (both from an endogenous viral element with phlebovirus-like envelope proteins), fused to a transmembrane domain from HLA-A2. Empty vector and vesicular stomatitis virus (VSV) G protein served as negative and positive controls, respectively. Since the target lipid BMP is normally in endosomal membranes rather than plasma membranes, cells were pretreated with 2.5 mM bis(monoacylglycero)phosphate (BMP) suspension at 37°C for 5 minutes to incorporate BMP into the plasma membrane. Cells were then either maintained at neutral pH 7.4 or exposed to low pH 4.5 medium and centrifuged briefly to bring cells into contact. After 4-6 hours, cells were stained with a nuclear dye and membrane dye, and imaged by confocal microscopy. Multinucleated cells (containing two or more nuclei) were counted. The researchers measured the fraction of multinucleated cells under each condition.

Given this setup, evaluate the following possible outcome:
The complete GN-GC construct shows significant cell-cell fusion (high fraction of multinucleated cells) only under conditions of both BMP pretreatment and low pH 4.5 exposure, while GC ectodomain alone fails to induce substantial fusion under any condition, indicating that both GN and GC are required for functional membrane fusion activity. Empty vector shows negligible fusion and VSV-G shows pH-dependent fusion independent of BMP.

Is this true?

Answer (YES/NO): NO